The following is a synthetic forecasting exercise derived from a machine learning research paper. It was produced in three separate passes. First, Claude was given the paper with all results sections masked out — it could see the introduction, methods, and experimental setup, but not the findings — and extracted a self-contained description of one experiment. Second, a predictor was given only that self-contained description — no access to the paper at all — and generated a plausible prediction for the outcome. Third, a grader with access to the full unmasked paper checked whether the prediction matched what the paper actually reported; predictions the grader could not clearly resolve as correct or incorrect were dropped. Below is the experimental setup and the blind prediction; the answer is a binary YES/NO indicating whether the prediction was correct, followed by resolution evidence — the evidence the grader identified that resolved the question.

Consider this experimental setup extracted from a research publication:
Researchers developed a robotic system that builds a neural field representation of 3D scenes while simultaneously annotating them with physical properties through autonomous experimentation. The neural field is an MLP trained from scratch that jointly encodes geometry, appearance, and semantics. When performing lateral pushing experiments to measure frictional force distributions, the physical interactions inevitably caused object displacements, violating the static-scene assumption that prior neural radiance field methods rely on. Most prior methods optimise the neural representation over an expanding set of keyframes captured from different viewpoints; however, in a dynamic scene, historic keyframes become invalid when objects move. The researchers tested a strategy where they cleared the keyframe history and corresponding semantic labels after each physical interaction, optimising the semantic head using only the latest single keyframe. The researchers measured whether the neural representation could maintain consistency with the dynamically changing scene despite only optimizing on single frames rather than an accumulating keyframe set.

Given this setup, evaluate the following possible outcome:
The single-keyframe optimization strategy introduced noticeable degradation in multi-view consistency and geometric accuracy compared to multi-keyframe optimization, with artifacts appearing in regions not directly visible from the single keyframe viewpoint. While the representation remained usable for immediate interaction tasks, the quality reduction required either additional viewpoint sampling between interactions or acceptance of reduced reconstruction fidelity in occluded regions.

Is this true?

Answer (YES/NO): NO